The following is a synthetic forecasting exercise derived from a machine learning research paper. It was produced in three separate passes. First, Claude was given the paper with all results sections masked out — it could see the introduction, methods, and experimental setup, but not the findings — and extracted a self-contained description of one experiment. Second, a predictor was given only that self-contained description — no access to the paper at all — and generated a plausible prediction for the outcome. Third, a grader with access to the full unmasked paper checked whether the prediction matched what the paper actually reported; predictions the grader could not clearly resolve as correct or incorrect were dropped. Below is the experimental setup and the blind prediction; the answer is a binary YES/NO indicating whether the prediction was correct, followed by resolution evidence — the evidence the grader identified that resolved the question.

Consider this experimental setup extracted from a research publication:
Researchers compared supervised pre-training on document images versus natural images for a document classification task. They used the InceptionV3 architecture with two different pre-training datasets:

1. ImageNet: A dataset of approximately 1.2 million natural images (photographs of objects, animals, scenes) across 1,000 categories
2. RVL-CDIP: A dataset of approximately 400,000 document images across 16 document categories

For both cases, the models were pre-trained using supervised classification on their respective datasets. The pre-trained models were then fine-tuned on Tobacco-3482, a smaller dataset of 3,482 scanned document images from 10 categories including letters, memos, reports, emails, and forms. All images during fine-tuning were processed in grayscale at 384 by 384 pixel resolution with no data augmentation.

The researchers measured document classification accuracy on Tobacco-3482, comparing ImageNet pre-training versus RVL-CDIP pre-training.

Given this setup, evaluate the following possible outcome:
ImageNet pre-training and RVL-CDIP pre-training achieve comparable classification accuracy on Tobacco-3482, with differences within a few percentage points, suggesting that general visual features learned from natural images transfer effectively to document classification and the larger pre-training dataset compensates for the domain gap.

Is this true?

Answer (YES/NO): NO